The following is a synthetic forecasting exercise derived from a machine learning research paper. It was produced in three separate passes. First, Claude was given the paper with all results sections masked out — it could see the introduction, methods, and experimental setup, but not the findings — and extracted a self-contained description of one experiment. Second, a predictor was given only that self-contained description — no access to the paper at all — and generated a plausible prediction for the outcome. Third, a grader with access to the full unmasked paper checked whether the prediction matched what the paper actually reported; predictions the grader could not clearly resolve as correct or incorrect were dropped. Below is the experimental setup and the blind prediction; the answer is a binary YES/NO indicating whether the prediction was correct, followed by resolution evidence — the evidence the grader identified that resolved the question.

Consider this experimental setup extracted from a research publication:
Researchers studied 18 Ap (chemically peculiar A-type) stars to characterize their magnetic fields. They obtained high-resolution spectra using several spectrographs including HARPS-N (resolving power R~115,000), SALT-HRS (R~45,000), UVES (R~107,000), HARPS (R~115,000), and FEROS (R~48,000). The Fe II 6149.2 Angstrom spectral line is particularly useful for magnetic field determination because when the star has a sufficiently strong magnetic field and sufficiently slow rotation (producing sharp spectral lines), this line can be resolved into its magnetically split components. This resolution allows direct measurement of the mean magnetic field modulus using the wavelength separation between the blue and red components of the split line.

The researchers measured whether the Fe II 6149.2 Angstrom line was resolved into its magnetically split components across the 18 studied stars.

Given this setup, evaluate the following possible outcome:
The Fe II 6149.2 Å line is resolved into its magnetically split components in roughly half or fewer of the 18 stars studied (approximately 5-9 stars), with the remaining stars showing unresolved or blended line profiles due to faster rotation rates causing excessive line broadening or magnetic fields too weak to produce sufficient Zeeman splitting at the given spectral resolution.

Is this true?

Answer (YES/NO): NO